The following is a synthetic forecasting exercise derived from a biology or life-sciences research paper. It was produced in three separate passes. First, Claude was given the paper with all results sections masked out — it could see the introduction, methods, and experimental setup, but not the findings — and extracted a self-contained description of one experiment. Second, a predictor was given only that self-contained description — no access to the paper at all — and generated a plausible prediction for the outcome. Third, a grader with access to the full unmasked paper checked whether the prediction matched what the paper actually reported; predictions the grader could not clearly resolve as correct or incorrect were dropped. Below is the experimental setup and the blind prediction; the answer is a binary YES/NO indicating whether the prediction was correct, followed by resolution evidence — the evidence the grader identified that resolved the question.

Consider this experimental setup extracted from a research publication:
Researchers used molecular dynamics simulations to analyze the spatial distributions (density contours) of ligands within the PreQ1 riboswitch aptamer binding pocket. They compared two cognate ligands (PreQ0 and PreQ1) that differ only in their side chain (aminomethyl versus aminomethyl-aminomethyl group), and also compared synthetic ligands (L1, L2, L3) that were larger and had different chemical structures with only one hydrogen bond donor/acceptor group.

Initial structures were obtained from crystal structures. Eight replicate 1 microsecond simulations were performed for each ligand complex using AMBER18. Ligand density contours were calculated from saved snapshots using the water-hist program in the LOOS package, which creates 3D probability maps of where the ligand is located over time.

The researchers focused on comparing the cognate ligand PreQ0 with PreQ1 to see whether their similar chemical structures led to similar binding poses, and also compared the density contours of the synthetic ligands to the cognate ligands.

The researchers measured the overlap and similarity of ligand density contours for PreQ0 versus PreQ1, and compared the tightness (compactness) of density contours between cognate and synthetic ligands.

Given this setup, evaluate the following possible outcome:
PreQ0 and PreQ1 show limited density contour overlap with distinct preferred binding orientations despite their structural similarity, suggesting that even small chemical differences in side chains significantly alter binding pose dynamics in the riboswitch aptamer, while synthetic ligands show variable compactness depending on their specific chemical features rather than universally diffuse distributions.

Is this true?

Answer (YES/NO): NO